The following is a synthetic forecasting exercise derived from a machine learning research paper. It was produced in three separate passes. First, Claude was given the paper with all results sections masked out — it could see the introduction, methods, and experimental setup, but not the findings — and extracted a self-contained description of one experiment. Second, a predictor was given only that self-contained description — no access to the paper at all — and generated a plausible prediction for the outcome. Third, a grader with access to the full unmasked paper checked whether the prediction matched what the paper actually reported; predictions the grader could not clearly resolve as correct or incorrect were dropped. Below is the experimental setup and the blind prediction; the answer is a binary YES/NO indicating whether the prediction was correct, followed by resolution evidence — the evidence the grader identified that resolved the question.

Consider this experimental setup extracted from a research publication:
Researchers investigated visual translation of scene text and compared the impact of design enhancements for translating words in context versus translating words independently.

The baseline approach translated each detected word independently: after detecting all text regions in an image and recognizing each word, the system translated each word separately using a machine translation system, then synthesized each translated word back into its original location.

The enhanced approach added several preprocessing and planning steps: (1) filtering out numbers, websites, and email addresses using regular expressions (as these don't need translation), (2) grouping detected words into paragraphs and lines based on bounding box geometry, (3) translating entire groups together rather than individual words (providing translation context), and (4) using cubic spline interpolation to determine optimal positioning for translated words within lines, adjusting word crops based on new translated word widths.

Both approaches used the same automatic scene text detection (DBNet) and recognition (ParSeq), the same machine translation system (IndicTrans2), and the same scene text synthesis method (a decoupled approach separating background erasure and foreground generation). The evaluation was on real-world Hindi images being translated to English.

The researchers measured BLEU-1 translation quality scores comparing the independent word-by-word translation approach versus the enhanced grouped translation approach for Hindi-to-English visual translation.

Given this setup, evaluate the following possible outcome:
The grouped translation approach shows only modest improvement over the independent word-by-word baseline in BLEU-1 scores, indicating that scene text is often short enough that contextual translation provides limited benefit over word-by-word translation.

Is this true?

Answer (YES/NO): NO